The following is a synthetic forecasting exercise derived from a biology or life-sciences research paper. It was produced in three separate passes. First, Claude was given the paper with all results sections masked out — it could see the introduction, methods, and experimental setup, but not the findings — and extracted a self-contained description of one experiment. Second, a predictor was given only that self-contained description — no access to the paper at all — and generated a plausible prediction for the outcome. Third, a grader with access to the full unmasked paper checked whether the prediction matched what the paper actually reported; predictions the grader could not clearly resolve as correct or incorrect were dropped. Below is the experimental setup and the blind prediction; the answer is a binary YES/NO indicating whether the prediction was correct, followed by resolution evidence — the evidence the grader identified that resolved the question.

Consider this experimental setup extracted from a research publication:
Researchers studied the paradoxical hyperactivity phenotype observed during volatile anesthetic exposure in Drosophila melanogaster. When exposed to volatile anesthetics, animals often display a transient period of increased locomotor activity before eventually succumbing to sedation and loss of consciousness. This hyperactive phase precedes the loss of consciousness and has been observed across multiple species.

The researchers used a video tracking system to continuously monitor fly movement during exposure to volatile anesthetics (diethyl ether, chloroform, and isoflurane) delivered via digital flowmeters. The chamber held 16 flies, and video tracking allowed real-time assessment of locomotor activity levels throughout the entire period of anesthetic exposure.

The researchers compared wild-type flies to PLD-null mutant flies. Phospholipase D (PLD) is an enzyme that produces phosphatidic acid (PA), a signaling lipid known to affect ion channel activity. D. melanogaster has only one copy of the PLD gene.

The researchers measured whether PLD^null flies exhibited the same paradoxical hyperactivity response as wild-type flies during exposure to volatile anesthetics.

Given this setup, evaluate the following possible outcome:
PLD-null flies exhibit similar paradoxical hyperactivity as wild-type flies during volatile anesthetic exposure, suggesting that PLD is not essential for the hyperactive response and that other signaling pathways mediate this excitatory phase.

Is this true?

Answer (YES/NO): NO